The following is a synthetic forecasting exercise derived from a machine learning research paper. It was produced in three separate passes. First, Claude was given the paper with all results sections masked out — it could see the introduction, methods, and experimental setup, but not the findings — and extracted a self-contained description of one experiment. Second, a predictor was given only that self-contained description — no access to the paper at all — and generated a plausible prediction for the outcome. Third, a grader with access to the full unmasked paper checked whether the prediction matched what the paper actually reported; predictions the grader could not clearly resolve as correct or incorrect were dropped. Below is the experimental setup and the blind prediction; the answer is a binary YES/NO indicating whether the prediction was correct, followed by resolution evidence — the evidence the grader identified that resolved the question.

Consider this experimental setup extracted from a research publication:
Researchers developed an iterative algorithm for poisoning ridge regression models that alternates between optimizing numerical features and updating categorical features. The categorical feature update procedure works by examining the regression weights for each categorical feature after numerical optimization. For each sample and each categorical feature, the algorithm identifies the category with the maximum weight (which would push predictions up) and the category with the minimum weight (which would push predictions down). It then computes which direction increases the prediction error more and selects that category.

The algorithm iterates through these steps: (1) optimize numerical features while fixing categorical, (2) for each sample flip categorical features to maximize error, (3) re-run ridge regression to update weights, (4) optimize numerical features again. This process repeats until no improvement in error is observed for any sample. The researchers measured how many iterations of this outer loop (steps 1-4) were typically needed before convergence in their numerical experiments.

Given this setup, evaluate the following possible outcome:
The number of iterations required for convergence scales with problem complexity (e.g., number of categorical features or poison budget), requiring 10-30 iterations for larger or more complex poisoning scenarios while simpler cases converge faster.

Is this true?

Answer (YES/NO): NO